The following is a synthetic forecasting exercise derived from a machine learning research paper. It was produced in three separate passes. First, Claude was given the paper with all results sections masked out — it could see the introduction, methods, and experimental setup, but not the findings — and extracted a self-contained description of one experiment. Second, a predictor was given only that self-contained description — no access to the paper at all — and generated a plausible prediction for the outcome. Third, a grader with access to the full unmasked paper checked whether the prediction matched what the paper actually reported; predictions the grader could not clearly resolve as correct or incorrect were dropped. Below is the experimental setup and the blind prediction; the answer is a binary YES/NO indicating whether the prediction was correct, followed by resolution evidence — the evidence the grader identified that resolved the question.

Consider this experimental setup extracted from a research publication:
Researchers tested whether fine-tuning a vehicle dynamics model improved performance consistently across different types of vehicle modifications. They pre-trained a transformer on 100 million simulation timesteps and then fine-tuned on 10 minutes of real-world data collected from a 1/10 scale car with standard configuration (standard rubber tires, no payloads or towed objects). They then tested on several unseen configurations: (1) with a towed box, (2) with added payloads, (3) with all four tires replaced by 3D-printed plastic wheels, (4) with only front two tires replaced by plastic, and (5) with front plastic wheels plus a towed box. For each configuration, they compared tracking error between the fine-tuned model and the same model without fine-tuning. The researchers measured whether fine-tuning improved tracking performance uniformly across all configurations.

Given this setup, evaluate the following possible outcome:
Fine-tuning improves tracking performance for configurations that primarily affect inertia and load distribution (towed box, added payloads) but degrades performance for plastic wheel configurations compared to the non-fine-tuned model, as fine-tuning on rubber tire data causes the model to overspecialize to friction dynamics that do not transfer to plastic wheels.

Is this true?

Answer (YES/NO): NO